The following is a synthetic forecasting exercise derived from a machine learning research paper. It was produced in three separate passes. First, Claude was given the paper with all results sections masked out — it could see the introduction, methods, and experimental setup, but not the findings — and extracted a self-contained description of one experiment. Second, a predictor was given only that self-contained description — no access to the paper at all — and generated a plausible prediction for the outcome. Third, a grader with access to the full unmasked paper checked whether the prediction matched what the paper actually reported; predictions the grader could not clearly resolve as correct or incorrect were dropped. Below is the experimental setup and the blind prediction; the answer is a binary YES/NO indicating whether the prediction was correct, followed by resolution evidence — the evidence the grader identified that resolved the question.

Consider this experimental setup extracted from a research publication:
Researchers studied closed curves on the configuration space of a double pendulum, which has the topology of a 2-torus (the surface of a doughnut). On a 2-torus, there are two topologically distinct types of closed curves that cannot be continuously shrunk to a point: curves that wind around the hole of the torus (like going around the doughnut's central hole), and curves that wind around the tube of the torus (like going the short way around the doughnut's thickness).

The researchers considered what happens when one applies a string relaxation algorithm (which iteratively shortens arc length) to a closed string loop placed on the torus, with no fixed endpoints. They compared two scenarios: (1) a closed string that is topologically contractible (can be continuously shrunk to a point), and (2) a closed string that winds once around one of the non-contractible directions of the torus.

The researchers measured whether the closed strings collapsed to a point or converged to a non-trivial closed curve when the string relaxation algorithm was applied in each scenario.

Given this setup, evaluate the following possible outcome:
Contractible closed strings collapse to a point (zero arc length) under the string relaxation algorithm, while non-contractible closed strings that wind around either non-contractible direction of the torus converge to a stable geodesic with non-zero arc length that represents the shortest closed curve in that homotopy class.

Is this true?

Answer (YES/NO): NO